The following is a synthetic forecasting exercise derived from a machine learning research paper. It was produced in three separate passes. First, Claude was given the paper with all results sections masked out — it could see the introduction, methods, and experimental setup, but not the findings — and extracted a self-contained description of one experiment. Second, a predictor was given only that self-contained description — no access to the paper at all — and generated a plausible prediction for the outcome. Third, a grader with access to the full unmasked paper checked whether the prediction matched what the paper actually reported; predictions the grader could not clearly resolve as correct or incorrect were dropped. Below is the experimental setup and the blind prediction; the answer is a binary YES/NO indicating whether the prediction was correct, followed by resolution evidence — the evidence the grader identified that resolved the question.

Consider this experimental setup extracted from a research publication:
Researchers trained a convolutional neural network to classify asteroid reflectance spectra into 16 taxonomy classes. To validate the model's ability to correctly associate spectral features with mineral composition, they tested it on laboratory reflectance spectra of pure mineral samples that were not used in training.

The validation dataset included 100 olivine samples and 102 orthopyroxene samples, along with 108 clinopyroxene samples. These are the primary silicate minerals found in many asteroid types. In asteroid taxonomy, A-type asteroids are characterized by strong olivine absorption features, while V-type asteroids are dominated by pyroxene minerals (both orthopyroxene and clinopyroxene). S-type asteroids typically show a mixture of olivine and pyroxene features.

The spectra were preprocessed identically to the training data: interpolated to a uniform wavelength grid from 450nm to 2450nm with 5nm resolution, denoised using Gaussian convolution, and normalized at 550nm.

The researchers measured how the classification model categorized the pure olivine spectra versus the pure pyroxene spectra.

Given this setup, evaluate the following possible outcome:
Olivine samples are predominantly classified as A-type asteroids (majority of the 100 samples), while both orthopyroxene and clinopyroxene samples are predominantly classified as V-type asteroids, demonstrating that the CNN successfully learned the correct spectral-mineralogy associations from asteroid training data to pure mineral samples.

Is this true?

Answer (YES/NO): NO